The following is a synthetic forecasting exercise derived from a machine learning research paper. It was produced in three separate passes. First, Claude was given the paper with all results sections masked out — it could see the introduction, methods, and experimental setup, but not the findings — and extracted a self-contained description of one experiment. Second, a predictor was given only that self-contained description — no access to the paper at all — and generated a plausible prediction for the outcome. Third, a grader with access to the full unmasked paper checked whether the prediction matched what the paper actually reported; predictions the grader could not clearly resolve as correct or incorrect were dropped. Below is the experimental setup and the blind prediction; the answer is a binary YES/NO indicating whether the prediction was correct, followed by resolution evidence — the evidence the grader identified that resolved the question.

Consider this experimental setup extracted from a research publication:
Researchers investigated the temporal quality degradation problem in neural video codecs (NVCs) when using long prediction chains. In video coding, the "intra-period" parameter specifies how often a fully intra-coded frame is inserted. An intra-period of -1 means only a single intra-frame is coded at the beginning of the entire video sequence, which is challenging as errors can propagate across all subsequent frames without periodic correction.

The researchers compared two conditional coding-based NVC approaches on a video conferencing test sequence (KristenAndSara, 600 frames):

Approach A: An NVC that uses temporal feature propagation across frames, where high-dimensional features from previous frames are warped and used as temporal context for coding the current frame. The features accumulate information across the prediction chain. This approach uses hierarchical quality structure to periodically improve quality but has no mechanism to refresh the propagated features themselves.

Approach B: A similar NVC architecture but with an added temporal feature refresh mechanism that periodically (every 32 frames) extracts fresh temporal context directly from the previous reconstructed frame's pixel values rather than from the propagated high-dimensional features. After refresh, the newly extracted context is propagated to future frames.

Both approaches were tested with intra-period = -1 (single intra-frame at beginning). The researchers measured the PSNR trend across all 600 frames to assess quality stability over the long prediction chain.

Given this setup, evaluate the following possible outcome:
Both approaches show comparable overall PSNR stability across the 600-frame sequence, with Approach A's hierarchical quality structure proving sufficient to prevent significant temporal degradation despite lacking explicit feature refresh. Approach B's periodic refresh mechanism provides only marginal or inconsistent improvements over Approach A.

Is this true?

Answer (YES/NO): NO